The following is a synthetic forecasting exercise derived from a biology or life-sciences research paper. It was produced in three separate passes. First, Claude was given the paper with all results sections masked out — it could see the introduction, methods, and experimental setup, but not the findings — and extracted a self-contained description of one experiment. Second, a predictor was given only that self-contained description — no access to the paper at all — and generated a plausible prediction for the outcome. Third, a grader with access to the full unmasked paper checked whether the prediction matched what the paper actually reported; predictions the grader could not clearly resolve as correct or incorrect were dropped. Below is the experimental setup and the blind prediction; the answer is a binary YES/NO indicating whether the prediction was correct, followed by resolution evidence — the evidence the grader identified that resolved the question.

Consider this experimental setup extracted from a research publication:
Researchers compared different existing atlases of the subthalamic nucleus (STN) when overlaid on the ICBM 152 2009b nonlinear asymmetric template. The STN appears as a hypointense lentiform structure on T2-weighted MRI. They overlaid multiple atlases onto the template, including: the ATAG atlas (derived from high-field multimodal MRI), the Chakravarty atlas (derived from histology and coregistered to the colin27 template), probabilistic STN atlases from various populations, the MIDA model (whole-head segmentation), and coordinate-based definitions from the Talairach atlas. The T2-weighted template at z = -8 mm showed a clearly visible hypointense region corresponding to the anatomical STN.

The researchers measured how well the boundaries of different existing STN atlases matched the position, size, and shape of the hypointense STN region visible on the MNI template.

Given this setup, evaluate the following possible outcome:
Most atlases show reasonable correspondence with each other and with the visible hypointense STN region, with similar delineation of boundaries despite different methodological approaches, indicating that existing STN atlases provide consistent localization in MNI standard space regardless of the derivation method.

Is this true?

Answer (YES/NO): NO